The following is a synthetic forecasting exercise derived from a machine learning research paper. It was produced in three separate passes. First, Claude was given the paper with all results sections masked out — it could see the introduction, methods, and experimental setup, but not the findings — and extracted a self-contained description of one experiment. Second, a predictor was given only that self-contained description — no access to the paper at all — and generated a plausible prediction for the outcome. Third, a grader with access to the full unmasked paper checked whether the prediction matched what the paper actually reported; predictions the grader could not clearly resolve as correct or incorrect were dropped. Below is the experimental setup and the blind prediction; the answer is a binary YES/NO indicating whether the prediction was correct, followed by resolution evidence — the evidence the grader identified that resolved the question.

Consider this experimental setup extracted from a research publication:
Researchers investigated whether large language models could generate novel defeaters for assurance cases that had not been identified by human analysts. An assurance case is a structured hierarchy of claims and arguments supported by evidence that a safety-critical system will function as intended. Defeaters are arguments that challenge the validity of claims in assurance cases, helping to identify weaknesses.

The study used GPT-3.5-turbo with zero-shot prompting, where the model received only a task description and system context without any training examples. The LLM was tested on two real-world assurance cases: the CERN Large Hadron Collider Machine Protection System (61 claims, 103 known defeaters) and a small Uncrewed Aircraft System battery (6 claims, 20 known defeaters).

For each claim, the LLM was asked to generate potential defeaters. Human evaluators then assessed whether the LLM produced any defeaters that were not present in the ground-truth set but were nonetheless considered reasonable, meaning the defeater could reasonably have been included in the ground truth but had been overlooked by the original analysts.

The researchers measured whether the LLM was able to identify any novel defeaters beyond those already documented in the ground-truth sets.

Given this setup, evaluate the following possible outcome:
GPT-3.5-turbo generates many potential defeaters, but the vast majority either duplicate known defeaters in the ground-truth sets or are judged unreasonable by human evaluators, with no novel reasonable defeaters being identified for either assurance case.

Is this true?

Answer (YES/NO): NO